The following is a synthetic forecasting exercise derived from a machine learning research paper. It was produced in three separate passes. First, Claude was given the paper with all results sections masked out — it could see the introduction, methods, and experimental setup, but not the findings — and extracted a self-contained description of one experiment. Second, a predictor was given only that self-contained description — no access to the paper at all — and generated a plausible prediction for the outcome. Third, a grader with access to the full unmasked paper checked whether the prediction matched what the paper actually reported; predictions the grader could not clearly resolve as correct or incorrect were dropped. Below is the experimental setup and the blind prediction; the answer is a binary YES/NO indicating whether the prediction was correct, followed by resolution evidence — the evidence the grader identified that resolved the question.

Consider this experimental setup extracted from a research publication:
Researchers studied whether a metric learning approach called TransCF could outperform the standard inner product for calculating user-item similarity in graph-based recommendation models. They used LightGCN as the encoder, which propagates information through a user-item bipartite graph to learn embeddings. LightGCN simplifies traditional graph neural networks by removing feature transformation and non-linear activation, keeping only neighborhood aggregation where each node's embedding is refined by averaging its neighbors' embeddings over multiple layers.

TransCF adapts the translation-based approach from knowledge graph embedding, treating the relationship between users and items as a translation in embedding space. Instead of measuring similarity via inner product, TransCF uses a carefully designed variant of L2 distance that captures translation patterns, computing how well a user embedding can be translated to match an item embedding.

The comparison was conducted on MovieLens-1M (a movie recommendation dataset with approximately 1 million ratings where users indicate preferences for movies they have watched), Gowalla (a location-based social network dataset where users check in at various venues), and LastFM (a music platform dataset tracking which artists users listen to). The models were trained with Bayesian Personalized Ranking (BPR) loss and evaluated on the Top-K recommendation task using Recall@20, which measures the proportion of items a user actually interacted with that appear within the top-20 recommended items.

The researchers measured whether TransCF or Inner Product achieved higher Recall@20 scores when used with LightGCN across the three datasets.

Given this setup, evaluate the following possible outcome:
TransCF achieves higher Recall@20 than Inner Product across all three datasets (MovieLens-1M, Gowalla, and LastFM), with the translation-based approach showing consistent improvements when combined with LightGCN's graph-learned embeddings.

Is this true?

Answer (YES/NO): NO